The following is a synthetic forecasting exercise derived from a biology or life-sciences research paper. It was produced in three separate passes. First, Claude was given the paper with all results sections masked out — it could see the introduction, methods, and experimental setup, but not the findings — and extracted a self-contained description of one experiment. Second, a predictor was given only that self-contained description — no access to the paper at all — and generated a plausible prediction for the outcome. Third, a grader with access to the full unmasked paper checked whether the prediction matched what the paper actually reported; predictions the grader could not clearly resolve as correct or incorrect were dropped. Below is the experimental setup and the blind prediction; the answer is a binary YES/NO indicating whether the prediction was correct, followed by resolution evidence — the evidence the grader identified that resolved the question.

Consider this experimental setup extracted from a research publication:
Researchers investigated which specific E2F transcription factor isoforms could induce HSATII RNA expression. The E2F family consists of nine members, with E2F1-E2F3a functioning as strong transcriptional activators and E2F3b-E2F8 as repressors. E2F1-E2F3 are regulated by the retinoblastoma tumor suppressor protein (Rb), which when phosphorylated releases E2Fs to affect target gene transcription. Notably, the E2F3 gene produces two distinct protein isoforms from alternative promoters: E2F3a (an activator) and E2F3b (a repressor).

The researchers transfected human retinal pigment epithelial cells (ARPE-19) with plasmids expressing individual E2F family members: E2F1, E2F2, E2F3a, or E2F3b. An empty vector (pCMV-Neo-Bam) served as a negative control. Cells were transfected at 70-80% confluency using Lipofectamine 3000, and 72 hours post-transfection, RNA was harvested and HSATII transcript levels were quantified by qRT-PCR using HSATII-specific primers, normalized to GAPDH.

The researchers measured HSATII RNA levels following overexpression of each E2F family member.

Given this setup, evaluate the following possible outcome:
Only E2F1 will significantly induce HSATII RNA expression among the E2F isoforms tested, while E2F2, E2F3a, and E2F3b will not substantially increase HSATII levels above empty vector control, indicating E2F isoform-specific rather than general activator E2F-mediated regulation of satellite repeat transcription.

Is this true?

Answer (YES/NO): NO